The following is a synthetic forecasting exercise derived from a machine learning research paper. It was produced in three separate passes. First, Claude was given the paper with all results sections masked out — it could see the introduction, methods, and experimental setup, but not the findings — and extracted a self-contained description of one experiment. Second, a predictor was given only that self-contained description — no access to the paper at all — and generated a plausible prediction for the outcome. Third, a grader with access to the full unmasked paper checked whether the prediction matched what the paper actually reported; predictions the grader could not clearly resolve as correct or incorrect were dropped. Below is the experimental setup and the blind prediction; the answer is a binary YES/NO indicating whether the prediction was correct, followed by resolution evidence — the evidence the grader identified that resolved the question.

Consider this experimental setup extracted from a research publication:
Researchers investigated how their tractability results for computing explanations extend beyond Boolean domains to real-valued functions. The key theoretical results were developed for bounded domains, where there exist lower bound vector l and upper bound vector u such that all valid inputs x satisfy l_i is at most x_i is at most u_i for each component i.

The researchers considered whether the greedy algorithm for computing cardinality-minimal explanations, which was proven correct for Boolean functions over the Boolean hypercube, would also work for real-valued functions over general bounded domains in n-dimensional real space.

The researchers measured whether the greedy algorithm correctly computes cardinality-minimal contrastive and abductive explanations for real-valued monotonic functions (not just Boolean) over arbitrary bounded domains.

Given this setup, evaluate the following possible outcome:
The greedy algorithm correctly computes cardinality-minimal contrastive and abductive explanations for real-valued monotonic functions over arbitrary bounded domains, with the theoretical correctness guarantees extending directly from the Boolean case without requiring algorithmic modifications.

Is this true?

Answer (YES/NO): YES